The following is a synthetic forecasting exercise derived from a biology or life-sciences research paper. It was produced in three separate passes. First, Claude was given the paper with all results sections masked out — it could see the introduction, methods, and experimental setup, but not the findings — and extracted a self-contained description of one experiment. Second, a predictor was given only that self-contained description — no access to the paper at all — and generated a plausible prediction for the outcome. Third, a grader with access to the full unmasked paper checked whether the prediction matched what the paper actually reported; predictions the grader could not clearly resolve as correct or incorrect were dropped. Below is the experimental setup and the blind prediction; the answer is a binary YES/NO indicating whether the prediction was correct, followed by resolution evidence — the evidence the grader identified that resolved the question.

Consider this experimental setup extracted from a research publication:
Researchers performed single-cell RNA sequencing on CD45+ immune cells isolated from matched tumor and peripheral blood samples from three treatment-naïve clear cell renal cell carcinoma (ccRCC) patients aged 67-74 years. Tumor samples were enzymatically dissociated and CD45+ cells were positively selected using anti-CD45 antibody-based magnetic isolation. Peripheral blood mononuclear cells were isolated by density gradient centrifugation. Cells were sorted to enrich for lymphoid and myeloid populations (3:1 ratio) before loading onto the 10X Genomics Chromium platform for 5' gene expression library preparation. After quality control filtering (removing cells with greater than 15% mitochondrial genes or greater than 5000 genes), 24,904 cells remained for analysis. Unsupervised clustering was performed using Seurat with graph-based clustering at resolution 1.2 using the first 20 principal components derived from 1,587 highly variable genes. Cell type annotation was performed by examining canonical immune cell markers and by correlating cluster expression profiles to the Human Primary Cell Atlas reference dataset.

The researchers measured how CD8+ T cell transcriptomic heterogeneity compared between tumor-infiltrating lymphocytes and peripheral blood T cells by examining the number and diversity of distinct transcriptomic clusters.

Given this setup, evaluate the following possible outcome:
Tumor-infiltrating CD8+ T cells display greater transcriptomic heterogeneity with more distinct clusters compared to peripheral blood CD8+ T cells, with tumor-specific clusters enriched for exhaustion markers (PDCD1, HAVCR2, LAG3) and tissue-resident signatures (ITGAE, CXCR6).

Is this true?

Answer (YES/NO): NO